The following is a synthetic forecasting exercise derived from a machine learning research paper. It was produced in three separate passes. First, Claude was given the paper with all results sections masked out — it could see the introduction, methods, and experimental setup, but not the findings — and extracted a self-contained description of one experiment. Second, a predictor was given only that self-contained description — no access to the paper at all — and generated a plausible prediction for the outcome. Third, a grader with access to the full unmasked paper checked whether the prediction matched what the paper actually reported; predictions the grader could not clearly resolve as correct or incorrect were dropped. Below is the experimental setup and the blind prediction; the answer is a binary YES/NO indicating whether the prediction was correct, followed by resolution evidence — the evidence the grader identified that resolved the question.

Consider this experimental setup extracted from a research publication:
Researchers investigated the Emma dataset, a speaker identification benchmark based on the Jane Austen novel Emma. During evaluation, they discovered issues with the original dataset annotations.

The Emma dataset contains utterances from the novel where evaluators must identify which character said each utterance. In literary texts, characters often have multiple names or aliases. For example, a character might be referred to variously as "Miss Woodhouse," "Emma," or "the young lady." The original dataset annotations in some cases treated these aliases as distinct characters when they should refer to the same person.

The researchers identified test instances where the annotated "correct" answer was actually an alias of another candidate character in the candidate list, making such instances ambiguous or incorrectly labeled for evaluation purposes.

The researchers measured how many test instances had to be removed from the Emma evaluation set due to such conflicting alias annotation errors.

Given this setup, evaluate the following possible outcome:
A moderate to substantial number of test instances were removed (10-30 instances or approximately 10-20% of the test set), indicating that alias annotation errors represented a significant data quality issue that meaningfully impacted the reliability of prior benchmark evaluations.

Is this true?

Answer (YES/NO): NO